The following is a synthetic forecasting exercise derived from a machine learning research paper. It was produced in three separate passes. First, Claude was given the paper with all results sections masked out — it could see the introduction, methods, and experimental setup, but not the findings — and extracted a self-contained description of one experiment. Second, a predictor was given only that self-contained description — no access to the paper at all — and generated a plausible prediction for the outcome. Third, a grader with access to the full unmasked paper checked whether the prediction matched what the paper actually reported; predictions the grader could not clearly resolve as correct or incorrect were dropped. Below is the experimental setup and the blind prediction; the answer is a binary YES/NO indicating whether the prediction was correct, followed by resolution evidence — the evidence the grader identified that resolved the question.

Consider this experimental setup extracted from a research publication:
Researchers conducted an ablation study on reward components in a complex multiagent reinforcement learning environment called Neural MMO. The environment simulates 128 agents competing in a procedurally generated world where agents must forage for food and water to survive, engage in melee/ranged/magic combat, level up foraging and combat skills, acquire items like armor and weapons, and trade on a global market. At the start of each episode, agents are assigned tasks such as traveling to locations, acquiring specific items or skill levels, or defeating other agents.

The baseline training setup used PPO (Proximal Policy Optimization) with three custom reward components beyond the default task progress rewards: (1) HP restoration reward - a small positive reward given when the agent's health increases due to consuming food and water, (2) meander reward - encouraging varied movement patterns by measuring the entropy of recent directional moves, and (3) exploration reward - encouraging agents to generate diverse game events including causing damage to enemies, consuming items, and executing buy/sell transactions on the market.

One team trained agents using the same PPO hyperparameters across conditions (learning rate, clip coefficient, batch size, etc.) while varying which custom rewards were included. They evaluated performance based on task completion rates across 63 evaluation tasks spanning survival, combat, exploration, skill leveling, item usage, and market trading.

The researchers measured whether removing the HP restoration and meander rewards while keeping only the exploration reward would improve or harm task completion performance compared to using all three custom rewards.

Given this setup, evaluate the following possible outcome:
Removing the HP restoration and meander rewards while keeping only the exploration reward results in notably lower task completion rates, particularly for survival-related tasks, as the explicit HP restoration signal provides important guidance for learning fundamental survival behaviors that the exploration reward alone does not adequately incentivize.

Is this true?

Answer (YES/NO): NO